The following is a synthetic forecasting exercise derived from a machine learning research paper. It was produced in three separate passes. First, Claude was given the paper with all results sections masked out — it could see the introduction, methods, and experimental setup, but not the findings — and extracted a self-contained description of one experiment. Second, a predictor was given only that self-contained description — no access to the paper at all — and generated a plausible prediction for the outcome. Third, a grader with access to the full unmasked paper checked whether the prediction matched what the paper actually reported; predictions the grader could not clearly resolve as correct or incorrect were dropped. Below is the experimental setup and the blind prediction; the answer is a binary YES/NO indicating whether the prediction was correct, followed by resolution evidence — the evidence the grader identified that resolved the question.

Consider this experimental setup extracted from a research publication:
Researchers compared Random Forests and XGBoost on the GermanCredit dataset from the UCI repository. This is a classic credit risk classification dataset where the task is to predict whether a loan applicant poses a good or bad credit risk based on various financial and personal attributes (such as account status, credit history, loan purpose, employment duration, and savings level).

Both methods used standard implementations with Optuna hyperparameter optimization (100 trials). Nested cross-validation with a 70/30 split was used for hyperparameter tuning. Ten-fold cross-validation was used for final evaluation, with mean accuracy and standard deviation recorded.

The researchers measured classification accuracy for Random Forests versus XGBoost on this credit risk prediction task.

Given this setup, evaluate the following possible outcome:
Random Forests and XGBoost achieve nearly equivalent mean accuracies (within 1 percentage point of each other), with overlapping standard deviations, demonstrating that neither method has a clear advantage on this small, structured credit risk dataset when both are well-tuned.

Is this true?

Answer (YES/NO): YES